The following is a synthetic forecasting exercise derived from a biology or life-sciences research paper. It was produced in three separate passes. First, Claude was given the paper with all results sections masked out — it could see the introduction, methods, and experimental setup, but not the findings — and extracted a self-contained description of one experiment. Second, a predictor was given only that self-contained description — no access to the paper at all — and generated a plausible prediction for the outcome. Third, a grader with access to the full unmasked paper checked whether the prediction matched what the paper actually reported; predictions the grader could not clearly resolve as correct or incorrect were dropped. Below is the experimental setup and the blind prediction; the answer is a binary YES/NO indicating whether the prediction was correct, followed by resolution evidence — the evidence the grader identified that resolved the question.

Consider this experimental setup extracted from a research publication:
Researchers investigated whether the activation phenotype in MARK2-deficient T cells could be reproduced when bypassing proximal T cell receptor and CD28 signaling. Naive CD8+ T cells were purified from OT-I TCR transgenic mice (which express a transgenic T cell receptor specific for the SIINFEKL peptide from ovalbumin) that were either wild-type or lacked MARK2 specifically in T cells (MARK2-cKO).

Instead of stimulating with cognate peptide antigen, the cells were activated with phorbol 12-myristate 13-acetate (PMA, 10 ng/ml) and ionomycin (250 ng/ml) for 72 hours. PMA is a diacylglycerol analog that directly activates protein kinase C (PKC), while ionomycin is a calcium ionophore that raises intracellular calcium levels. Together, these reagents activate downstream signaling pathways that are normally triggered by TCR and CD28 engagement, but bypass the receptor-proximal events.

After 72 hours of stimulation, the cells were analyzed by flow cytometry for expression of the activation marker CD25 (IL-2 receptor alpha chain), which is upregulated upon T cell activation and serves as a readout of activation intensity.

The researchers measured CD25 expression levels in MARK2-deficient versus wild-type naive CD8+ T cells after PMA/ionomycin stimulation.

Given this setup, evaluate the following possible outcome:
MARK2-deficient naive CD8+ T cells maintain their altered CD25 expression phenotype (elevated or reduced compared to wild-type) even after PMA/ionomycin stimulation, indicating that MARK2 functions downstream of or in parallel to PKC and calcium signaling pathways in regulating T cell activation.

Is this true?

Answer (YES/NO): NO